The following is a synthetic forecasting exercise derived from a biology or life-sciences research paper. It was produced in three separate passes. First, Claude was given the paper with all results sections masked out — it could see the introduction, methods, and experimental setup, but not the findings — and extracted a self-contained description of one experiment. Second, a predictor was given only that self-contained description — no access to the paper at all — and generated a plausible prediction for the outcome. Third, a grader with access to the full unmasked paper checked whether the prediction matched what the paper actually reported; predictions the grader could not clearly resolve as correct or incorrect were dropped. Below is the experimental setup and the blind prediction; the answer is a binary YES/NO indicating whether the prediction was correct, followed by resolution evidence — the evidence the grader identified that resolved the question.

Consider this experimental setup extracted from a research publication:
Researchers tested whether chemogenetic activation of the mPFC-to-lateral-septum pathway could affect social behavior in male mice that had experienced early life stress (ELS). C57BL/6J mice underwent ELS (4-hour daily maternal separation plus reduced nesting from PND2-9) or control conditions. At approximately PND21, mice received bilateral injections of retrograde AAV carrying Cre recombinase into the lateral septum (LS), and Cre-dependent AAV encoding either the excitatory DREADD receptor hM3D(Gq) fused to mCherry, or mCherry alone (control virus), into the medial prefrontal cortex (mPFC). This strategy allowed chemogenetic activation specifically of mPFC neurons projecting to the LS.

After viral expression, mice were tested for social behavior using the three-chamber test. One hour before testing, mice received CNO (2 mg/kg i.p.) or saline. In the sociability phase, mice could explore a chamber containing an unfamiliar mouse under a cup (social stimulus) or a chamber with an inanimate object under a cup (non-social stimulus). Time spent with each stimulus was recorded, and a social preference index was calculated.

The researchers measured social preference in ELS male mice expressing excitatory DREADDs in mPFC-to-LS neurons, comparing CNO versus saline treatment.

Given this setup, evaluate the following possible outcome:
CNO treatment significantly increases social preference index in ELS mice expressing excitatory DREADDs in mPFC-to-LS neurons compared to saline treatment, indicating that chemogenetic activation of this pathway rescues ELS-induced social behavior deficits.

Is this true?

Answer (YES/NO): YES